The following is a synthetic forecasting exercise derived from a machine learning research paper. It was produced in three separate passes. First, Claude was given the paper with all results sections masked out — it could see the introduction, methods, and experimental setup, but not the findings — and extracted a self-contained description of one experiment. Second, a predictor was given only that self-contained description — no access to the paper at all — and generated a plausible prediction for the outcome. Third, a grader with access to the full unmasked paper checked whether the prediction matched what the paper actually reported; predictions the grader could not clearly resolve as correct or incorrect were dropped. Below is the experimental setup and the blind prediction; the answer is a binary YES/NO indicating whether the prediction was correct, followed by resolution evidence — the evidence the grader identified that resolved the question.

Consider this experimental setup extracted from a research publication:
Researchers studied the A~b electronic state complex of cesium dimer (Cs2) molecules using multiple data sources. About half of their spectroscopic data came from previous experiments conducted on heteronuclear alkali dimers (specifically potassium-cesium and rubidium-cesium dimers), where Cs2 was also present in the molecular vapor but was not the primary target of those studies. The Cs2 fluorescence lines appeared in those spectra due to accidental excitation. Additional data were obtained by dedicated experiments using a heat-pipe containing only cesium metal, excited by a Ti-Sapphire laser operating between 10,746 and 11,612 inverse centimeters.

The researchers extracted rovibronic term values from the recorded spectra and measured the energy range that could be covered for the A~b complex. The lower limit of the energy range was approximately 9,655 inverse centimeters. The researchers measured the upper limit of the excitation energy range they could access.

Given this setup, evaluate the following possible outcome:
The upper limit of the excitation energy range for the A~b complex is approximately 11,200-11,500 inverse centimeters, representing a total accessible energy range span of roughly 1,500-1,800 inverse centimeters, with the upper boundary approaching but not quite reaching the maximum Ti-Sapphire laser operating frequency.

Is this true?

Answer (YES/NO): NO